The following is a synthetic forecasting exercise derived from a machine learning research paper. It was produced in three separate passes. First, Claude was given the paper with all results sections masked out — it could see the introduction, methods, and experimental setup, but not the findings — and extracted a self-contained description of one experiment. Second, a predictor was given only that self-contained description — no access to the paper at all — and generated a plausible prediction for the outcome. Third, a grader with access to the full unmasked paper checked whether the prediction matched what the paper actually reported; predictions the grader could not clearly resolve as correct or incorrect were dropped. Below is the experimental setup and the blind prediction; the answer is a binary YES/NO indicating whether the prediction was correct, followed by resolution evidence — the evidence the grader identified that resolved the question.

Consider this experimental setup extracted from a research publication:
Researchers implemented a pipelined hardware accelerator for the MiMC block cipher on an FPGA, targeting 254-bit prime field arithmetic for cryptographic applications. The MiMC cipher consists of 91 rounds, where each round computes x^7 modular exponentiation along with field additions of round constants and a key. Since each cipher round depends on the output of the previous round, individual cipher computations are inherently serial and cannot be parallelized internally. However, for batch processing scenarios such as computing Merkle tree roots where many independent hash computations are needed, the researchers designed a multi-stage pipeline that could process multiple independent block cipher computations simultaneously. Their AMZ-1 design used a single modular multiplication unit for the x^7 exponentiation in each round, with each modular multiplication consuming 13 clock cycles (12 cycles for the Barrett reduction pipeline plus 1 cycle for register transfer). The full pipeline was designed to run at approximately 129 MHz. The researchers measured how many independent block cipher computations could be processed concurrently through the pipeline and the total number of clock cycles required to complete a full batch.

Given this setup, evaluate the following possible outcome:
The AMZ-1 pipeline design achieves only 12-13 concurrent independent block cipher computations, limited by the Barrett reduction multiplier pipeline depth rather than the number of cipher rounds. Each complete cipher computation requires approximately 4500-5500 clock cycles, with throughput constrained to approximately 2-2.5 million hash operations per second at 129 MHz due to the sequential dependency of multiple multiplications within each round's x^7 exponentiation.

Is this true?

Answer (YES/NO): NO